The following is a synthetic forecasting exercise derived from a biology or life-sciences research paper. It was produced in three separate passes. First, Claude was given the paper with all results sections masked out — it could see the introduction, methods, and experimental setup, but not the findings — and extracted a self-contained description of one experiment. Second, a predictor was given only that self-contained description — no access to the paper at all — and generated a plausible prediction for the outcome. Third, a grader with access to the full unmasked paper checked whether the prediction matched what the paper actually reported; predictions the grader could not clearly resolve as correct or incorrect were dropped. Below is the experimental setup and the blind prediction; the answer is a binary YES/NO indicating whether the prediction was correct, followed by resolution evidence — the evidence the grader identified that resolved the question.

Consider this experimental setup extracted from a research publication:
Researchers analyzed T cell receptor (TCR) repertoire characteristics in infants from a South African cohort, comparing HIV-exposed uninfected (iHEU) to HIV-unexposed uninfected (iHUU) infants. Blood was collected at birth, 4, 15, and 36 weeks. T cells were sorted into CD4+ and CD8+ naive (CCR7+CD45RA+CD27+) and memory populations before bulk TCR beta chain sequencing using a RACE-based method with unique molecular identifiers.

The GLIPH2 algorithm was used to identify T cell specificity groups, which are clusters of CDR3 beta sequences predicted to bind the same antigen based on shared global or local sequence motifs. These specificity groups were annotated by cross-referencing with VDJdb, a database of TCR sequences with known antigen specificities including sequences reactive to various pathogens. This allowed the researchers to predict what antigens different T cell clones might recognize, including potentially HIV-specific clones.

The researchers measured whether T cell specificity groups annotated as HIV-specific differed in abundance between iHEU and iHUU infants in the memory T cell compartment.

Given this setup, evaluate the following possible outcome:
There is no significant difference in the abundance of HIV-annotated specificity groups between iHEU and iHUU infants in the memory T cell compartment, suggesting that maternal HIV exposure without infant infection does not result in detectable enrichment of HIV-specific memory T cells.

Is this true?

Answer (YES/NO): YES